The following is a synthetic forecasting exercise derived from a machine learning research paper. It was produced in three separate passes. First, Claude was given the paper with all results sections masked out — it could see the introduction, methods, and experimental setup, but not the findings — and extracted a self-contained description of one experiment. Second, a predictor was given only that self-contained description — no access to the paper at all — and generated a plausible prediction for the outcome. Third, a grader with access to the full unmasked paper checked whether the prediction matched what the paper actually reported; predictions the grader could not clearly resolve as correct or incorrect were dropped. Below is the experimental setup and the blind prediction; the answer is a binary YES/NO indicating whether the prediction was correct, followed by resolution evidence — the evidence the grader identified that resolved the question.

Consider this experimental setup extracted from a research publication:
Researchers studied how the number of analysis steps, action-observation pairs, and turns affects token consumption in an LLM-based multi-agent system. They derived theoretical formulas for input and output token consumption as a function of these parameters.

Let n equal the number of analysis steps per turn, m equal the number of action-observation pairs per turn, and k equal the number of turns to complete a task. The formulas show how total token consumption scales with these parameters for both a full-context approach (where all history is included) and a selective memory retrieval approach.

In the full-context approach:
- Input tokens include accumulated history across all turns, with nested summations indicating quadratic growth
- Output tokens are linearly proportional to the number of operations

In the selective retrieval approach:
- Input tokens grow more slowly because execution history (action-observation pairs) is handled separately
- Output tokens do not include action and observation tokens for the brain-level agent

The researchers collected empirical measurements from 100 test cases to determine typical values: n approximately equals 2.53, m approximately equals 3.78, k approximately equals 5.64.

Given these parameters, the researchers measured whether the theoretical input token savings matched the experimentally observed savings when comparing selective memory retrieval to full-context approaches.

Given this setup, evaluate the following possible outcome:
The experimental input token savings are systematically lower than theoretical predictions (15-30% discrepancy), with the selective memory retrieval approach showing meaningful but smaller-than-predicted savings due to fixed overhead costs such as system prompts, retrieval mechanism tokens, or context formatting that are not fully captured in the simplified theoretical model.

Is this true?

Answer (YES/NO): NO